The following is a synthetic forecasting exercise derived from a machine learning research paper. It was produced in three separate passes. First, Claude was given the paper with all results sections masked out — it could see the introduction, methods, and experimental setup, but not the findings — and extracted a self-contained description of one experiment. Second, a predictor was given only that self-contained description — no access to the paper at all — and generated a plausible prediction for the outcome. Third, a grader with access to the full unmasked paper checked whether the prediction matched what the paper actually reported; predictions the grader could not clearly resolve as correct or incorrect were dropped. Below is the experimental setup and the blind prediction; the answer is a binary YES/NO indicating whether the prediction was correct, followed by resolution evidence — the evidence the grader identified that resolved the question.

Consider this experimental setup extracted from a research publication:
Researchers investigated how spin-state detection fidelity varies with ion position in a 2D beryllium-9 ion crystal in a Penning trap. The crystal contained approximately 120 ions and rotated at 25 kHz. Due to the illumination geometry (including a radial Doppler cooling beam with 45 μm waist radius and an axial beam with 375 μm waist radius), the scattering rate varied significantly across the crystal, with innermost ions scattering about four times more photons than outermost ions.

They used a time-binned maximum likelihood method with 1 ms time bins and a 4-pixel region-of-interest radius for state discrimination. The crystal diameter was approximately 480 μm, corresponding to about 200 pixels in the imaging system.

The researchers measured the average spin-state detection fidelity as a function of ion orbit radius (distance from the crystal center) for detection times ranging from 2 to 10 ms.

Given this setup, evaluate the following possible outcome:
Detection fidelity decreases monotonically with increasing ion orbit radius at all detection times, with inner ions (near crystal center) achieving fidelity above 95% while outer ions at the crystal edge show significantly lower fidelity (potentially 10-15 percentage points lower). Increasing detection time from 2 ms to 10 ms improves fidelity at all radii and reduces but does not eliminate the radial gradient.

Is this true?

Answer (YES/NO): NO